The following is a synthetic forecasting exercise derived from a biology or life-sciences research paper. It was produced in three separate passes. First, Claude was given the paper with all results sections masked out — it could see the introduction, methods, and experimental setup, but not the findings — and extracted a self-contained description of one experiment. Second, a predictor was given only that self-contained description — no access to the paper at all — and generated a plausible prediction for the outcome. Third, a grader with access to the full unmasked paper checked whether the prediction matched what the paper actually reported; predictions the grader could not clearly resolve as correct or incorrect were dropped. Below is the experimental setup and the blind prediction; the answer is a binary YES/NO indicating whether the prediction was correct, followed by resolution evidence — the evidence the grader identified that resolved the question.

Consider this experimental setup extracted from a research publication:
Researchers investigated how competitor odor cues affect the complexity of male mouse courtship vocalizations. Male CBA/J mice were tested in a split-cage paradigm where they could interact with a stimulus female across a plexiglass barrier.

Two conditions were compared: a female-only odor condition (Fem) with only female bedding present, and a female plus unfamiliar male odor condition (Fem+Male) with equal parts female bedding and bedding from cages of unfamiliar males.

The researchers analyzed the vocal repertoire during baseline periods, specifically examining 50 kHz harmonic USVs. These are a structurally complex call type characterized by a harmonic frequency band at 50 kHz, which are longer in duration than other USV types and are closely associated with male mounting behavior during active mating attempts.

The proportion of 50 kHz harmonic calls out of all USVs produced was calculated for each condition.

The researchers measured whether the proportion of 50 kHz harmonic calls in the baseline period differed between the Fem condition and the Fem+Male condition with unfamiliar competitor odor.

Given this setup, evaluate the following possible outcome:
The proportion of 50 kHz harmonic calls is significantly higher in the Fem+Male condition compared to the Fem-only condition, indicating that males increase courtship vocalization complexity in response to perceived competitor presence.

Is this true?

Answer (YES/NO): NO